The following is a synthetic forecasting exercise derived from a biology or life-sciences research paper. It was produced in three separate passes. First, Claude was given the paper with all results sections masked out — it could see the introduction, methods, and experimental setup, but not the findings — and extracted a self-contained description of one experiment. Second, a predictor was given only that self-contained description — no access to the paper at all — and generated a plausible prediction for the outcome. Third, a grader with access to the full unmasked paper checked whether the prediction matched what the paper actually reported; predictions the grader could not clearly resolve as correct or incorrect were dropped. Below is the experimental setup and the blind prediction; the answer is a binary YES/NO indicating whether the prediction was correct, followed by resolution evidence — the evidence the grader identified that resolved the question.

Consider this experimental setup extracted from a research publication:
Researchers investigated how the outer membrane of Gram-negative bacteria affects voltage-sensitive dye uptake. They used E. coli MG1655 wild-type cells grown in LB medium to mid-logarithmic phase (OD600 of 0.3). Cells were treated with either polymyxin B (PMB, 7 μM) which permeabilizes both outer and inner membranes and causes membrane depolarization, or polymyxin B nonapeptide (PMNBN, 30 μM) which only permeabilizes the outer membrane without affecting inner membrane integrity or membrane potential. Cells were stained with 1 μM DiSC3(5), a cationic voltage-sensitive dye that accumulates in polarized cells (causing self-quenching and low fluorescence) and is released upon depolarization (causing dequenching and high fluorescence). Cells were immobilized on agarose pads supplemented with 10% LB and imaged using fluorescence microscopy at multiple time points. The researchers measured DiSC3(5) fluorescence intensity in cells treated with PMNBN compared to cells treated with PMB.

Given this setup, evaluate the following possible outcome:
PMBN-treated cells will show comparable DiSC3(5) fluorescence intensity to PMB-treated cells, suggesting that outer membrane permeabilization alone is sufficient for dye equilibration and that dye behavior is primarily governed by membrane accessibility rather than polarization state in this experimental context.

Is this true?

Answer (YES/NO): NO